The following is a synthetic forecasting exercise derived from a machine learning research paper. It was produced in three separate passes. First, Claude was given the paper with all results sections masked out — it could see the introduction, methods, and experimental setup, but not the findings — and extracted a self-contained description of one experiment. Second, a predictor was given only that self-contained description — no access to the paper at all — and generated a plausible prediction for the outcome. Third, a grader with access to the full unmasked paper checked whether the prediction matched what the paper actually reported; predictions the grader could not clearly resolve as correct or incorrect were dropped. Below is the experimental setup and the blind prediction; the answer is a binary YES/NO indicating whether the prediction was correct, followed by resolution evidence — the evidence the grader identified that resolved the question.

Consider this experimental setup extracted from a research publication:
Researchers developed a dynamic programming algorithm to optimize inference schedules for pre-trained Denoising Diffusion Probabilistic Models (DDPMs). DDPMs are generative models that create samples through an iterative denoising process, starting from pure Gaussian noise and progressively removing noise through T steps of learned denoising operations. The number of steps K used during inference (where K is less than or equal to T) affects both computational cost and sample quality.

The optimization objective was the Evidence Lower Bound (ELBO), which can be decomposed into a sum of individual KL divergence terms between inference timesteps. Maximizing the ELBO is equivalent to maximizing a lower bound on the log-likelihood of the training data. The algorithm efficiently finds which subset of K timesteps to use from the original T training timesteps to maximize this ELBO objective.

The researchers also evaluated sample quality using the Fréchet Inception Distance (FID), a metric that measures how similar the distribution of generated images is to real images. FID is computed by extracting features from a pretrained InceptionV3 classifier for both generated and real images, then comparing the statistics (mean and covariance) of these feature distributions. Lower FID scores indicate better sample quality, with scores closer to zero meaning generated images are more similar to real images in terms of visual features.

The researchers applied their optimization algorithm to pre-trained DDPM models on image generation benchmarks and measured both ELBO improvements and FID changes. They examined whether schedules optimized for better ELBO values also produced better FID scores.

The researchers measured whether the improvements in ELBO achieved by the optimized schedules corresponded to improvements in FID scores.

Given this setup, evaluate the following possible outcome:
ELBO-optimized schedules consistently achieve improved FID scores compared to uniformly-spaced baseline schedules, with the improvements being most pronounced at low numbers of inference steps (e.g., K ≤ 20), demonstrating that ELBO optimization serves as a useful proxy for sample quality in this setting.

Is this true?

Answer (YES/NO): NO